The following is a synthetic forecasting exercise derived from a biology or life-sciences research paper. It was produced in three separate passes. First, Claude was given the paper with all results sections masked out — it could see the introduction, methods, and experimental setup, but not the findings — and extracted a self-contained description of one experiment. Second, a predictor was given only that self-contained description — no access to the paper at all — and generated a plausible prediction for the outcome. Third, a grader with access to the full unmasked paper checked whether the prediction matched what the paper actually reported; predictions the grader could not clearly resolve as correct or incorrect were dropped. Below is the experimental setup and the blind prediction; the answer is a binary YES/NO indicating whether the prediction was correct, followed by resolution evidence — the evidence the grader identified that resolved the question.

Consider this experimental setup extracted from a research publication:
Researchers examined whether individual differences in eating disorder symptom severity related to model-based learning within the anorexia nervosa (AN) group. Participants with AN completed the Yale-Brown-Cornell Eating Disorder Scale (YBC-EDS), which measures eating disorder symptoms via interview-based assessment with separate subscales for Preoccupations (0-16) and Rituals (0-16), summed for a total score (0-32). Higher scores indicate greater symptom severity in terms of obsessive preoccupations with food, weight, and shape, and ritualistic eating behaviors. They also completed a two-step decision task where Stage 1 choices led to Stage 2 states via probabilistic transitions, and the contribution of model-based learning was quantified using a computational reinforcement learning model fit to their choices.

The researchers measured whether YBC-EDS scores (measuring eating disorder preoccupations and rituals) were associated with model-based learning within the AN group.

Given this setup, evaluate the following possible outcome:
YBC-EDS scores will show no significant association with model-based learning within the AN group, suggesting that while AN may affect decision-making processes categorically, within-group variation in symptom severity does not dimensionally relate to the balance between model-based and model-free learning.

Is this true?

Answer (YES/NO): NO